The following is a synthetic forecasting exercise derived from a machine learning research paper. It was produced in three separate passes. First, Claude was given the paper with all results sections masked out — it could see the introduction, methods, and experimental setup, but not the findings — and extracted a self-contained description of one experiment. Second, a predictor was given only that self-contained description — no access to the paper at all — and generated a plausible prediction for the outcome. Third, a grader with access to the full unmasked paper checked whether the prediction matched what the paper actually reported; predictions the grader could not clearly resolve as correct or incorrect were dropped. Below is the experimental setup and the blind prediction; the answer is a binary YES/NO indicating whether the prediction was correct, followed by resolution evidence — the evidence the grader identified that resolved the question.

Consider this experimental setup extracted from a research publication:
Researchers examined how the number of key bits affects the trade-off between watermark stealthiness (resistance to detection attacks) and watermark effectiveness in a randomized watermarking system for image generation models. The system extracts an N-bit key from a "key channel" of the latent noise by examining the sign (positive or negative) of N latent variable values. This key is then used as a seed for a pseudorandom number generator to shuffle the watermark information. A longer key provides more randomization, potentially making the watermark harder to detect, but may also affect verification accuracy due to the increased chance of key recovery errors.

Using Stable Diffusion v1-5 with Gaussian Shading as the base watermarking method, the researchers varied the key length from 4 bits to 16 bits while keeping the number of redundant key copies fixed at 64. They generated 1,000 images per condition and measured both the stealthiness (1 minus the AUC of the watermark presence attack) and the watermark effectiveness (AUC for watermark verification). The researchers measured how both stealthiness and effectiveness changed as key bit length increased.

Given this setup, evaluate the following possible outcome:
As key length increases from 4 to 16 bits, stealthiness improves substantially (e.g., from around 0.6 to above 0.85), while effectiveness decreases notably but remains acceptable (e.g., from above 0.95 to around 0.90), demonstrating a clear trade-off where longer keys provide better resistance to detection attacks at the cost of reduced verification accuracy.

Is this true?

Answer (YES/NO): NO